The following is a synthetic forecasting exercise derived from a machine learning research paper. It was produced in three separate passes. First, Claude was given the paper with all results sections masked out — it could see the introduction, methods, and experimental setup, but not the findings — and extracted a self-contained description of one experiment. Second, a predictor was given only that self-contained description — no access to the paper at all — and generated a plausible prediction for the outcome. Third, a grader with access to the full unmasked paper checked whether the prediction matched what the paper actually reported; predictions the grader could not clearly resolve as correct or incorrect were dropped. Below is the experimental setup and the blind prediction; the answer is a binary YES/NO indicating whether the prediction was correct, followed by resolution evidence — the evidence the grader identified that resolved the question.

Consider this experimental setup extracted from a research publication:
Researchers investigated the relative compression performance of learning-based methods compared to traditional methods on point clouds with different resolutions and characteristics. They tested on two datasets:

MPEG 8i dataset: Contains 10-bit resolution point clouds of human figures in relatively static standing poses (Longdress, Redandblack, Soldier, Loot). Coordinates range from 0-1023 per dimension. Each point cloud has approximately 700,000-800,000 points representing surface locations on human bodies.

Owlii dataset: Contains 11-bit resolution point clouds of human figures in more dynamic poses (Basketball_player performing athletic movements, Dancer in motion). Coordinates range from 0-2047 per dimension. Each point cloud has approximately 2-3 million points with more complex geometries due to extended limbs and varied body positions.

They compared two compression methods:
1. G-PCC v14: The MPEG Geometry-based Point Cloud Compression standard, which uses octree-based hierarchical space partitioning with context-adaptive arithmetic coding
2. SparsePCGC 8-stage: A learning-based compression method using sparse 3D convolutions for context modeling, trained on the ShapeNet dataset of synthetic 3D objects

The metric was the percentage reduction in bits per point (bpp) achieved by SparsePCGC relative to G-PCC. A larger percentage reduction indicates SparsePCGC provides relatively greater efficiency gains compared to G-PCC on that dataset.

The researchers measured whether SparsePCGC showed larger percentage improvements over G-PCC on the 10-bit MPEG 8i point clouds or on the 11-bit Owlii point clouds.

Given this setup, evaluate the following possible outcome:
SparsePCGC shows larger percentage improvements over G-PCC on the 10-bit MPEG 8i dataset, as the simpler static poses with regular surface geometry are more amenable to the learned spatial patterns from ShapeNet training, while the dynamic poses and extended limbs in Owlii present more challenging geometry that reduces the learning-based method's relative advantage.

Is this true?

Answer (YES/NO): NO